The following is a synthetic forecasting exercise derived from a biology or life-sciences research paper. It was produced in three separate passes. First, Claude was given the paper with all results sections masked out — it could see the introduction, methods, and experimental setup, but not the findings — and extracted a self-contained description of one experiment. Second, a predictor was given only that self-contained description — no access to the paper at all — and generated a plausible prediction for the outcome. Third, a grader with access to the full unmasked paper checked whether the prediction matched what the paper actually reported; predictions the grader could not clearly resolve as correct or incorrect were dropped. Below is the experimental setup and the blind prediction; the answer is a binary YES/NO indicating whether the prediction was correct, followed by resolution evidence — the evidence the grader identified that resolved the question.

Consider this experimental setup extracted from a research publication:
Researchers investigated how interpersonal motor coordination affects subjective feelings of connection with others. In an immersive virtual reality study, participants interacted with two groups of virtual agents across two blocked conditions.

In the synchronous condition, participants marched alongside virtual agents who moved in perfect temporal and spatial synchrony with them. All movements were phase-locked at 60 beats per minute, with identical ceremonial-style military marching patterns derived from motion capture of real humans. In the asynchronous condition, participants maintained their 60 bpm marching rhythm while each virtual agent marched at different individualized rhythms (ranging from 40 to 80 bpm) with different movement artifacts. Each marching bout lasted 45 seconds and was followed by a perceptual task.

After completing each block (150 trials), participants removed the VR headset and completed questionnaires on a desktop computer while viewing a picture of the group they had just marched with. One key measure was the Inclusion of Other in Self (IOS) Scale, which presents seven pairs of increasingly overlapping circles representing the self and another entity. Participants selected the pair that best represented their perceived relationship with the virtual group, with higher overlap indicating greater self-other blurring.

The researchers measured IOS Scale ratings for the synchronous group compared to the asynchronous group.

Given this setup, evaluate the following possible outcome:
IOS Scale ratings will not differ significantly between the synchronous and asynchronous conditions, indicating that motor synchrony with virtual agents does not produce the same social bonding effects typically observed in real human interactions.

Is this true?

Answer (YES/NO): NO